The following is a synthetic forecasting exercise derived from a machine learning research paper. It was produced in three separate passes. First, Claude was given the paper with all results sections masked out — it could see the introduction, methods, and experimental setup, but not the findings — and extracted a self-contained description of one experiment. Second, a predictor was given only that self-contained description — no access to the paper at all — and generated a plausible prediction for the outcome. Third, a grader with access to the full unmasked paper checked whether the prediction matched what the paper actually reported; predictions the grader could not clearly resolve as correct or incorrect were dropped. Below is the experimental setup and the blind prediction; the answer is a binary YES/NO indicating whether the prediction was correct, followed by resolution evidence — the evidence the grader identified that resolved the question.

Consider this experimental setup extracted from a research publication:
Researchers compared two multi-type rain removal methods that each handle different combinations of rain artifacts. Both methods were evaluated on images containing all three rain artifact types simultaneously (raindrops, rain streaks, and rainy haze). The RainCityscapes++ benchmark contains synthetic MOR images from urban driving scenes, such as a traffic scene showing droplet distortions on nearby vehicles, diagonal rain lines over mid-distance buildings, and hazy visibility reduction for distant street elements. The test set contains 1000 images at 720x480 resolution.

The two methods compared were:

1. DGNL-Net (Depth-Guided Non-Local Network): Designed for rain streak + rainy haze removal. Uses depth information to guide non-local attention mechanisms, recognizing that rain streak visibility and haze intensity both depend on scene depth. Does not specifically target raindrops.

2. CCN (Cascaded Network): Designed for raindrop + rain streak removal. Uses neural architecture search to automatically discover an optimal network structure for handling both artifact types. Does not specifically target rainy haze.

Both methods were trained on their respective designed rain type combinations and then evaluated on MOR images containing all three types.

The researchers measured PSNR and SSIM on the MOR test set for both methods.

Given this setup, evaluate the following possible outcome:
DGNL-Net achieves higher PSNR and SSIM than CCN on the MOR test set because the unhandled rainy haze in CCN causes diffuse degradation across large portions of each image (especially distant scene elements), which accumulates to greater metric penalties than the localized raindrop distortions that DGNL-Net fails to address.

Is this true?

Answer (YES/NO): NO